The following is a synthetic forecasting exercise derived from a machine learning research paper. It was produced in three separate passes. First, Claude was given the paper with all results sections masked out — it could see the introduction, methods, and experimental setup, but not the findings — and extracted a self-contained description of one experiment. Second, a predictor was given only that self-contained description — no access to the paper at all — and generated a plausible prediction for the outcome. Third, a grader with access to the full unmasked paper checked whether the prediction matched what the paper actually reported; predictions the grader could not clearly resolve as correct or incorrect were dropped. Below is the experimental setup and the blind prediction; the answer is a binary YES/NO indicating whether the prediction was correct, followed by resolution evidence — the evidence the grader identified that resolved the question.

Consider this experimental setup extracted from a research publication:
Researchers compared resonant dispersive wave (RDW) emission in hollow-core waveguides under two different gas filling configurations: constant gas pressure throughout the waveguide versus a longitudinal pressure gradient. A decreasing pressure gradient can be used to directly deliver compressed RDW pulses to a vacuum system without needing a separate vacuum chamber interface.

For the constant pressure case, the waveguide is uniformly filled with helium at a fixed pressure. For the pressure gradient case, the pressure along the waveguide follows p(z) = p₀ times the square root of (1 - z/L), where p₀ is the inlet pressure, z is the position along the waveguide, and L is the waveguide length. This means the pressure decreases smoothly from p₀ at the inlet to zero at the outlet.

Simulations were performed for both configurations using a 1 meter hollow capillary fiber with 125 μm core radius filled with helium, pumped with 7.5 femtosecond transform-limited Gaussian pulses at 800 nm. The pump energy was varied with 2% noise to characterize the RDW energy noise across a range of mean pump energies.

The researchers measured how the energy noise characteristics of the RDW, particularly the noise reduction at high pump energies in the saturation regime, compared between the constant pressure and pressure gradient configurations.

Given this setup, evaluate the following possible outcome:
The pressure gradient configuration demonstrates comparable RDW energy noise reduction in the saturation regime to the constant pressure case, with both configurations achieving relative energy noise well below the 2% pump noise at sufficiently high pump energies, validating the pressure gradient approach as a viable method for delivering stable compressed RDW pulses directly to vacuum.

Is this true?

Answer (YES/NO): YES